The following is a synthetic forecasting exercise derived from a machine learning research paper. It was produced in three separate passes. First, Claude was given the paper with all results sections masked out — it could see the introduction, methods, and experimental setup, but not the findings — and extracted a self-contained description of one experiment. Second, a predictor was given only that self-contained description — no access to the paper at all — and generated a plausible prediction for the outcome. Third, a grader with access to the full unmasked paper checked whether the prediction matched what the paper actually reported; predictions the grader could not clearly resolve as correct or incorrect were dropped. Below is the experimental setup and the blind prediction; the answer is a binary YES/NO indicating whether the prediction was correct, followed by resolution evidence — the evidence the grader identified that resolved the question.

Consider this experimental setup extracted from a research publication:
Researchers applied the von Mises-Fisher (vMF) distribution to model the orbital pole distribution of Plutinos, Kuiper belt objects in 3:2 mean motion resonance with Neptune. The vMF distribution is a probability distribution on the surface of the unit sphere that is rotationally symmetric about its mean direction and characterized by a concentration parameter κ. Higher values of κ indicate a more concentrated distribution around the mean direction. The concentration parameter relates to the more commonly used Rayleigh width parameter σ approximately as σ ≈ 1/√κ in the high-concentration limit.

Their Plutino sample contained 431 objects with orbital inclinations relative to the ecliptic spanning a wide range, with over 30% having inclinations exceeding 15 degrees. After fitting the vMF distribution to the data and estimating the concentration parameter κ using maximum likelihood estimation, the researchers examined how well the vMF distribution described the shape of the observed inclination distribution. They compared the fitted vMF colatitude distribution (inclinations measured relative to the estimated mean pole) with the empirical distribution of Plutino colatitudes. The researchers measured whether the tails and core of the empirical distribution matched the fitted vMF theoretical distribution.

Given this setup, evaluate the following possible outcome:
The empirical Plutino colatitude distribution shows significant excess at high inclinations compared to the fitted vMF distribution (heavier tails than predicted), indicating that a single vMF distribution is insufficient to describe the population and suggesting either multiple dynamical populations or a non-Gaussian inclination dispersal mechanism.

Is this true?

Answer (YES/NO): NO